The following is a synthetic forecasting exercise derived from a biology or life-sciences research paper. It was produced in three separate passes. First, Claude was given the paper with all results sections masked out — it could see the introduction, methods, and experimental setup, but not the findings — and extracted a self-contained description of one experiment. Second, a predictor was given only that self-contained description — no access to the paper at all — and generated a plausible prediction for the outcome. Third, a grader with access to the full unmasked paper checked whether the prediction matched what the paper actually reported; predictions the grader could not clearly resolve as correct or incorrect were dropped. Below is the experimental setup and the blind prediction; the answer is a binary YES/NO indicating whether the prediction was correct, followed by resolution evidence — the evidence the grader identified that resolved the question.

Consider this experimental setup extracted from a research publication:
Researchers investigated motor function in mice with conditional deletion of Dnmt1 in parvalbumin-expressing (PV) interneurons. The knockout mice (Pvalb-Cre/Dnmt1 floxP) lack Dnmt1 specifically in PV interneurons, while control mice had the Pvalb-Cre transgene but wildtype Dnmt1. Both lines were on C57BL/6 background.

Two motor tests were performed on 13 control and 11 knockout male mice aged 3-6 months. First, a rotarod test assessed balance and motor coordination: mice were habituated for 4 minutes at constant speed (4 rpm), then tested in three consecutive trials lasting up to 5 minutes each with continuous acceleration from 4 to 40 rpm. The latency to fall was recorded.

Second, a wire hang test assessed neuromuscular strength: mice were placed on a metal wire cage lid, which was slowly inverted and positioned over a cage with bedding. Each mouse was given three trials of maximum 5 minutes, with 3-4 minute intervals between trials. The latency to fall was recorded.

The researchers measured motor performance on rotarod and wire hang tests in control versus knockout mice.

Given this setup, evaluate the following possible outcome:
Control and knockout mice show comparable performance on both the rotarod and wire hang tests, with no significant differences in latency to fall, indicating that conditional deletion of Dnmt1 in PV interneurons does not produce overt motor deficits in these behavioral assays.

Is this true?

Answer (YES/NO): NO